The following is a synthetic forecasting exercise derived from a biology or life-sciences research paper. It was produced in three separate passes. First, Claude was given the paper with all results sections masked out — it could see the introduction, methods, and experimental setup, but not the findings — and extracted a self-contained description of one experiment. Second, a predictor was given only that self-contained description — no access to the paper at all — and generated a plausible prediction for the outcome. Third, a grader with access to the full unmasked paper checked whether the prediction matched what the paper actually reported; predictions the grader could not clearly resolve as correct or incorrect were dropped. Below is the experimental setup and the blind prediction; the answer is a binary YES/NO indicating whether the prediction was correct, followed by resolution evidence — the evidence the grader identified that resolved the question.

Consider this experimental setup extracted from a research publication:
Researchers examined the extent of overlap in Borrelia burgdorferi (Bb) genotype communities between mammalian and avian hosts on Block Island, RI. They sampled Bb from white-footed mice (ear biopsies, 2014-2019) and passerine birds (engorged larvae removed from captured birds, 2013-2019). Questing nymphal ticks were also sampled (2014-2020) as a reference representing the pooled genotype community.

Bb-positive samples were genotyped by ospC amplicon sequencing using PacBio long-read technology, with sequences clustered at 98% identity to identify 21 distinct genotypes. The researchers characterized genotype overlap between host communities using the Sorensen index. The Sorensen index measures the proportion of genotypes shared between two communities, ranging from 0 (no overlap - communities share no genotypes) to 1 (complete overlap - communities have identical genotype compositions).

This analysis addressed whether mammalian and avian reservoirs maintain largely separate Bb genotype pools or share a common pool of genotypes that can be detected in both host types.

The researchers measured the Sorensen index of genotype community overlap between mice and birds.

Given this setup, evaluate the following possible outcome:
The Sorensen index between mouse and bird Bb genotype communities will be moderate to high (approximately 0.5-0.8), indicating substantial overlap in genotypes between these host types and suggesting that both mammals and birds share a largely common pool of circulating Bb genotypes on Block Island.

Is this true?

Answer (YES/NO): YES